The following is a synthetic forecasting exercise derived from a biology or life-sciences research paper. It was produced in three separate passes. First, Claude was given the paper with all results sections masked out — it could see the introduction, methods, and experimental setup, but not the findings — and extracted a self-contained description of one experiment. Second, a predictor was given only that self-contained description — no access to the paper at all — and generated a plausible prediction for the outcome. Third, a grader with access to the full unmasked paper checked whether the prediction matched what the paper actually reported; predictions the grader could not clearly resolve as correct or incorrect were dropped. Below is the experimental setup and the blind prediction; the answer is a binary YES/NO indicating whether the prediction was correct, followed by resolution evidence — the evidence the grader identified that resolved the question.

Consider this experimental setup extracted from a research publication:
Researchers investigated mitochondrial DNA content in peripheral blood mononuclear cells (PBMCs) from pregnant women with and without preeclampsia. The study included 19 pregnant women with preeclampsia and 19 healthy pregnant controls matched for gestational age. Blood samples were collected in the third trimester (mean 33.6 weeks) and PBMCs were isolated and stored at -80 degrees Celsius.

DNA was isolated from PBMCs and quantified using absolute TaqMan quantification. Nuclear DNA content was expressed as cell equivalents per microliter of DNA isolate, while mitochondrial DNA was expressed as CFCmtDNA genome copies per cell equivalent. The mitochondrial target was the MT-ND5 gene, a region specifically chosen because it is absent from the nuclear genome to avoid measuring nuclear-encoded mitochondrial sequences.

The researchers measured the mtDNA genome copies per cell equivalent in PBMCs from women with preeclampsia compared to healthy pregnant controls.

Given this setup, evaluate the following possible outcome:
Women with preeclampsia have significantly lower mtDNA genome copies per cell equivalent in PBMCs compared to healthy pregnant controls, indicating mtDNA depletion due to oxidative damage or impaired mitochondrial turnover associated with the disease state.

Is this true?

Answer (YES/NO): NO